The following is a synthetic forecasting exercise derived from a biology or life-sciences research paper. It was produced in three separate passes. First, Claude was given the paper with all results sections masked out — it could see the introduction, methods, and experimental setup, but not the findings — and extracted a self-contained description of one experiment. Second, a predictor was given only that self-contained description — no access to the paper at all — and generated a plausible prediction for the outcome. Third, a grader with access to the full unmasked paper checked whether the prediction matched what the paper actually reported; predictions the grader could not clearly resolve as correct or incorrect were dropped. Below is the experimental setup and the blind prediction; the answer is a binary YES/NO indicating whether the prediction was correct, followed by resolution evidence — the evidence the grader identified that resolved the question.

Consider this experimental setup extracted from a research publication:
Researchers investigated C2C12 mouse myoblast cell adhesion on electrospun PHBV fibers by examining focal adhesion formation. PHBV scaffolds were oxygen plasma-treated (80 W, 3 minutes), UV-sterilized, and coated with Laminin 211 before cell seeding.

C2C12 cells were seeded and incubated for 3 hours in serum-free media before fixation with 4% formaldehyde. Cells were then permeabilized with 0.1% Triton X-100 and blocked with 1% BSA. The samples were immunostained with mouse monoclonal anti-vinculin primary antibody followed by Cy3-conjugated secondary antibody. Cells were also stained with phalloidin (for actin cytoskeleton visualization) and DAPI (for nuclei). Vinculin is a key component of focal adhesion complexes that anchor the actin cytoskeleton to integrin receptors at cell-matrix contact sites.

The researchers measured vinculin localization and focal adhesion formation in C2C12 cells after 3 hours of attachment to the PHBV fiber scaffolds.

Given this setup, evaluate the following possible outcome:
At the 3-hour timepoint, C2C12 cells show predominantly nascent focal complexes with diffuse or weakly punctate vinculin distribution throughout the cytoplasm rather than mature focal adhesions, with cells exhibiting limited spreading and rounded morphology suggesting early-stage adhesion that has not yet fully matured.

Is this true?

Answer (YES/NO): NO